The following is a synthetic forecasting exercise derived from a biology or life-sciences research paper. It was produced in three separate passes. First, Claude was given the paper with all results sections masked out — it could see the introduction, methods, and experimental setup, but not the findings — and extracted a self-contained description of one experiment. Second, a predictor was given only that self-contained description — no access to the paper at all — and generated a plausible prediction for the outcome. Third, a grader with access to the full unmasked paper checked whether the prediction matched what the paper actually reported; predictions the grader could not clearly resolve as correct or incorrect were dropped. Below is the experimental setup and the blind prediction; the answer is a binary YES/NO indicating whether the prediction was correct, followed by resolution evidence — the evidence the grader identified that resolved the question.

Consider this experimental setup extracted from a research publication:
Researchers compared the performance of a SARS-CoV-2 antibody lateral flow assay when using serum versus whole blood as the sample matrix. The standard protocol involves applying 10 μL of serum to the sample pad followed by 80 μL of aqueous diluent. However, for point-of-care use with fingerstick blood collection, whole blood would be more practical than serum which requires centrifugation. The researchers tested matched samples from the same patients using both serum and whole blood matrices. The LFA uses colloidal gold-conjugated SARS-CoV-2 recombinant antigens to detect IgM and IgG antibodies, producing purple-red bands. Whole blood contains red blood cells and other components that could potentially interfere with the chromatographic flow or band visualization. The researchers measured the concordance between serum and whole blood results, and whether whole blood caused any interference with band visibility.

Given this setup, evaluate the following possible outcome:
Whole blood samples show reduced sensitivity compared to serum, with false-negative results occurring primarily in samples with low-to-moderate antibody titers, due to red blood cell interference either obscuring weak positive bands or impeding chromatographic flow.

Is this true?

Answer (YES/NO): NO